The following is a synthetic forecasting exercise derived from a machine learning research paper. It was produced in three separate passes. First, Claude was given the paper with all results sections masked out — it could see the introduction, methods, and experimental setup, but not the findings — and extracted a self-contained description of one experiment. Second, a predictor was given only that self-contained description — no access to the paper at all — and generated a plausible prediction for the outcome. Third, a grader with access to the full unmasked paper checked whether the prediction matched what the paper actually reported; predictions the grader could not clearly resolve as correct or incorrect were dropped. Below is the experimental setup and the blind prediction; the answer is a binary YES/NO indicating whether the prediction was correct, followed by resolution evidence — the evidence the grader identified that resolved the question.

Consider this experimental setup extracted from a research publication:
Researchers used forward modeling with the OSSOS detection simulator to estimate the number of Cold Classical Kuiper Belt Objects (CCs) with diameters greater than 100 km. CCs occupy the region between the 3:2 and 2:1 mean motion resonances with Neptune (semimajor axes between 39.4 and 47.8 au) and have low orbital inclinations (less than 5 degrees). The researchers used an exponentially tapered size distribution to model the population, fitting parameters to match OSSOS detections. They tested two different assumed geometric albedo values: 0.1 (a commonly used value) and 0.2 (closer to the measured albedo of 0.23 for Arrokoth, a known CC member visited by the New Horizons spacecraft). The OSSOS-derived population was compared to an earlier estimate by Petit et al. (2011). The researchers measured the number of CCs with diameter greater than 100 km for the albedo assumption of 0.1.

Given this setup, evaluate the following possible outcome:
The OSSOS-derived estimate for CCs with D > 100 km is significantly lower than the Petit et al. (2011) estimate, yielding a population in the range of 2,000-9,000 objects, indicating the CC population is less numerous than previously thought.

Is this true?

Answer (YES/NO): NO